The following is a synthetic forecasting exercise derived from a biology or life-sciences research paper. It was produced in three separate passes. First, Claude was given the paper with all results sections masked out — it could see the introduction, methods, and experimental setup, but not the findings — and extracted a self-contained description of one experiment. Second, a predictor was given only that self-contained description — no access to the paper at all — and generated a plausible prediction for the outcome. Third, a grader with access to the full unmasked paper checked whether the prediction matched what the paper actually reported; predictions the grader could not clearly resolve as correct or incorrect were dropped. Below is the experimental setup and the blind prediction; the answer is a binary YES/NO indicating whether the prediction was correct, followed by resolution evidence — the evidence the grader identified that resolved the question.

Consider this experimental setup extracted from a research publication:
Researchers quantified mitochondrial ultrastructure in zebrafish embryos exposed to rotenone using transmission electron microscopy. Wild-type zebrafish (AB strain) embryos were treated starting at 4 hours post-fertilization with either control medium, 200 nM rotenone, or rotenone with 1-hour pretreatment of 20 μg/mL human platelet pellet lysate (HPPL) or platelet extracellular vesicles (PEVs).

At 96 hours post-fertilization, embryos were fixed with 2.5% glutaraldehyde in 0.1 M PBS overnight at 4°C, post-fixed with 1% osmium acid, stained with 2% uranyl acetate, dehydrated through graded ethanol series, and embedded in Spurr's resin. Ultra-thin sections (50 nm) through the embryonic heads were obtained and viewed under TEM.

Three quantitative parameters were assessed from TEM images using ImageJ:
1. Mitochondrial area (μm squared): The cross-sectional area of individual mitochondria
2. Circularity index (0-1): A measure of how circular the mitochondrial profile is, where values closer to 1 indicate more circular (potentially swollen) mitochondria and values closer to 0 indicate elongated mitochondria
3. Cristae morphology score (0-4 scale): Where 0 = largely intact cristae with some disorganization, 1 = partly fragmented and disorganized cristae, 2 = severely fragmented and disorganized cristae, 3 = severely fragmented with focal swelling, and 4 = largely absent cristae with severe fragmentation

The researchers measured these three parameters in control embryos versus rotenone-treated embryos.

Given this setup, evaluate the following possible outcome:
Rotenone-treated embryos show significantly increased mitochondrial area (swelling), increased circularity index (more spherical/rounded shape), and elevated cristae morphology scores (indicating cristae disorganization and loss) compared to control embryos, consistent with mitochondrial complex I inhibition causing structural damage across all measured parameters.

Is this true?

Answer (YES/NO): YES